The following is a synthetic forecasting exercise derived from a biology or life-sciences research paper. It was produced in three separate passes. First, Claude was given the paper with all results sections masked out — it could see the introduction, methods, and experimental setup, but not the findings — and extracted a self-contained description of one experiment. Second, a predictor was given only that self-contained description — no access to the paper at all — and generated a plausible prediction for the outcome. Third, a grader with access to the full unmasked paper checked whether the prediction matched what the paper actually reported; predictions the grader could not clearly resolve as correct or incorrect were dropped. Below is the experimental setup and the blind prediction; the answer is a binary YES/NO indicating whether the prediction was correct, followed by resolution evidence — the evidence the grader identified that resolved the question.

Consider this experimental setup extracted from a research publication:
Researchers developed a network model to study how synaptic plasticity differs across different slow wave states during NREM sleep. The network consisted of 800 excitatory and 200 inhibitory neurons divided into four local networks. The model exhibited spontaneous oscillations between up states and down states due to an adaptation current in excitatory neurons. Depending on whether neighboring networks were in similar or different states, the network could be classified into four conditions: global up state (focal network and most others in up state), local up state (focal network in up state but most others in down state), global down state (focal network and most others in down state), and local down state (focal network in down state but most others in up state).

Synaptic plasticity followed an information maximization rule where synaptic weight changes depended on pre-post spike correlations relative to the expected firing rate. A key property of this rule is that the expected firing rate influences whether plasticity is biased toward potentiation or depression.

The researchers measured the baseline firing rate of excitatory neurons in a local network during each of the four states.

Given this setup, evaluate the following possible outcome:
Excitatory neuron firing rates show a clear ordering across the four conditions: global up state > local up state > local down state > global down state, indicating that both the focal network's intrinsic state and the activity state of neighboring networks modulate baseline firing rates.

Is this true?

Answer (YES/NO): NO